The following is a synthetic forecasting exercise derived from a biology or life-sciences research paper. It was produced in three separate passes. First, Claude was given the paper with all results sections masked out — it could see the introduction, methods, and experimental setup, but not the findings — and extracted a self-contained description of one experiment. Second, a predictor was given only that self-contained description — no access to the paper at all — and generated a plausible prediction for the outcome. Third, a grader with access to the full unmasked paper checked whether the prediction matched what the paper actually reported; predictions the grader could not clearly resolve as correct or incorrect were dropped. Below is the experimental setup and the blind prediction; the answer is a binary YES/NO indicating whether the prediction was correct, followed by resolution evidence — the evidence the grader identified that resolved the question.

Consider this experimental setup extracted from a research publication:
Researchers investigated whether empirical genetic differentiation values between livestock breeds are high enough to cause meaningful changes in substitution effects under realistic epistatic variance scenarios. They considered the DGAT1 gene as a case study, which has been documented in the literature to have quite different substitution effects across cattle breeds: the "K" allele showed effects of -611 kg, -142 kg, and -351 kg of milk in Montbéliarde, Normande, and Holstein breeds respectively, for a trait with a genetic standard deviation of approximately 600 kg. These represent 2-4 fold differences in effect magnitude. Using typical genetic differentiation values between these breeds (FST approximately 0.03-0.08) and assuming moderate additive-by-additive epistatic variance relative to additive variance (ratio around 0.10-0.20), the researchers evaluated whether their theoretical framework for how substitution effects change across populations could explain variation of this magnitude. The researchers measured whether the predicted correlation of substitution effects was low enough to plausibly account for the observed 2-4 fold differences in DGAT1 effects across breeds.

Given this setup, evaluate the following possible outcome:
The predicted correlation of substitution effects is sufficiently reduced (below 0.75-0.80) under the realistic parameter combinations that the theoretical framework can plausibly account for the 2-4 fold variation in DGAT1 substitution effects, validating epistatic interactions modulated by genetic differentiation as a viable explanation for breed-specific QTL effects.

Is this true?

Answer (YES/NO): NO